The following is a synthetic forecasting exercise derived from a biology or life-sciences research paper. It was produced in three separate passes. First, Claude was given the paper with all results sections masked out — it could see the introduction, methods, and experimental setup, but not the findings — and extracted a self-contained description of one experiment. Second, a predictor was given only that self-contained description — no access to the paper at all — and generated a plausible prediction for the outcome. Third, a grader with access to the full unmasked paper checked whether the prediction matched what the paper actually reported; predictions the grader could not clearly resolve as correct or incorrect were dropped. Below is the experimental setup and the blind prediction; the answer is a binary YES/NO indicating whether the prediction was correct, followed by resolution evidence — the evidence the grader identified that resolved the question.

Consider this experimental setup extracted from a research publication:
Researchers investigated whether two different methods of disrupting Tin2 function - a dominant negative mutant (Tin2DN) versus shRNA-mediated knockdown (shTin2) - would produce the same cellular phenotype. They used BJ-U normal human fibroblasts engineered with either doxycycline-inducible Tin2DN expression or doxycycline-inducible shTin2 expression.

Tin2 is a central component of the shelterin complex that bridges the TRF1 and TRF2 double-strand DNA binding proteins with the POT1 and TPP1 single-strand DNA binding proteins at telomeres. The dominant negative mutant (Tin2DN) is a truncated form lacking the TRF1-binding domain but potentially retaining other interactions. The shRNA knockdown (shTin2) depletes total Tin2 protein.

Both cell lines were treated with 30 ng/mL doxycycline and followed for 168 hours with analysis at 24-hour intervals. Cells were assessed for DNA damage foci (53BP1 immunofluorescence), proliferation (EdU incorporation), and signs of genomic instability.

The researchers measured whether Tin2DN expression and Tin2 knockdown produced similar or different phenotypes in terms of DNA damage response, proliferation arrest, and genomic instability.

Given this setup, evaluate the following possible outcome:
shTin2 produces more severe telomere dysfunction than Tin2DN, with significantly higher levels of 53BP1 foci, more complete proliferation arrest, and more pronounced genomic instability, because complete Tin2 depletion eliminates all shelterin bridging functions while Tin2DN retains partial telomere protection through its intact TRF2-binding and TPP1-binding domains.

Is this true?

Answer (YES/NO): NO